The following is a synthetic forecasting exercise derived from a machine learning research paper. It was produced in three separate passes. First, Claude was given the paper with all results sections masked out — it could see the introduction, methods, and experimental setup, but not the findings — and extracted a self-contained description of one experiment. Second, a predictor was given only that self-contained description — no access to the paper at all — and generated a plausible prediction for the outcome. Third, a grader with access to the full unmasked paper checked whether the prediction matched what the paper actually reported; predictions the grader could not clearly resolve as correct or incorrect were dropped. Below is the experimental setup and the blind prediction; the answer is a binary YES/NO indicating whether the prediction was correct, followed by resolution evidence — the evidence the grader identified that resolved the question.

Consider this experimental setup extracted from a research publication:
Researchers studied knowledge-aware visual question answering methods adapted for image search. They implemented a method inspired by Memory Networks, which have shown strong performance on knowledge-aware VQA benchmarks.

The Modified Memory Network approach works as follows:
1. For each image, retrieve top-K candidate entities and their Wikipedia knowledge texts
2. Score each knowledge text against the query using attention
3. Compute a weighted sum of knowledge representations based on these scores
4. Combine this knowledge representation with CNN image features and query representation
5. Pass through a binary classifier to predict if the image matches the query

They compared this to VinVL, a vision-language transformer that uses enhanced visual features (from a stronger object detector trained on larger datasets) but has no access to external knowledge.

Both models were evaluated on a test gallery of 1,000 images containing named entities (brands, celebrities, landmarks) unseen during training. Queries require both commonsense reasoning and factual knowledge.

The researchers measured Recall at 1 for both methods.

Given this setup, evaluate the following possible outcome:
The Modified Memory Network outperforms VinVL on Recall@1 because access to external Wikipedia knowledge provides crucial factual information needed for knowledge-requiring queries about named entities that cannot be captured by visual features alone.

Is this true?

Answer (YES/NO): NO